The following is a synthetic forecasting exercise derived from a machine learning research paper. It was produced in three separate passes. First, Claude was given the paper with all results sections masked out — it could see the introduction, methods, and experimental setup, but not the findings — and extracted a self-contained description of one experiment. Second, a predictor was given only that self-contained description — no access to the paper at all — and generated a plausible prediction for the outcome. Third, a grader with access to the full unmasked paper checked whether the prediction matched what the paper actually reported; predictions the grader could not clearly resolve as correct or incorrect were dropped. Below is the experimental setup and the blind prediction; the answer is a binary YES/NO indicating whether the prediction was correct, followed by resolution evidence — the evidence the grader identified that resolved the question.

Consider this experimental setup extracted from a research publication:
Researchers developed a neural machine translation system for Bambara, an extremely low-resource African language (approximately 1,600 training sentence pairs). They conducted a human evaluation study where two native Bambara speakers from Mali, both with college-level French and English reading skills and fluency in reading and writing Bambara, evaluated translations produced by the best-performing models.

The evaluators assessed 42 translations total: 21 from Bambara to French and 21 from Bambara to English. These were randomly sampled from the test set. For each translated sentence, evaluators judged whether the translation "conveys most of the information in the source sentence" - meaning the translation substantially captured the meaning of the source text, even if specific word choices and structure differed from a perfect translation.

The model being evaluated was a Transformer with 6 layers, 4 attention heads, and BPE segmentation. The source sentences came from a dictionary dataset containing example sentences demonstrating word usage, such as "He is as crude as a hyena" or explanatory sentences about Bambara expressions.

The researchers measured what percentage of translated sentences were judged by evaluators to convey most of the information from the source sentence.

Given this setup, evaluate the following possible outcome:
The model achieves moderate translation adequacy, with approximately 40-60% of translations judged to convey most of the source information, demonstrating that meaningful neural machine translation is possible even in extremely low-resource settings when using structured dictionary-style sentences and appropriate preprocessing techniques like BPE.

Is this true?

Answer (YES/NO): NO